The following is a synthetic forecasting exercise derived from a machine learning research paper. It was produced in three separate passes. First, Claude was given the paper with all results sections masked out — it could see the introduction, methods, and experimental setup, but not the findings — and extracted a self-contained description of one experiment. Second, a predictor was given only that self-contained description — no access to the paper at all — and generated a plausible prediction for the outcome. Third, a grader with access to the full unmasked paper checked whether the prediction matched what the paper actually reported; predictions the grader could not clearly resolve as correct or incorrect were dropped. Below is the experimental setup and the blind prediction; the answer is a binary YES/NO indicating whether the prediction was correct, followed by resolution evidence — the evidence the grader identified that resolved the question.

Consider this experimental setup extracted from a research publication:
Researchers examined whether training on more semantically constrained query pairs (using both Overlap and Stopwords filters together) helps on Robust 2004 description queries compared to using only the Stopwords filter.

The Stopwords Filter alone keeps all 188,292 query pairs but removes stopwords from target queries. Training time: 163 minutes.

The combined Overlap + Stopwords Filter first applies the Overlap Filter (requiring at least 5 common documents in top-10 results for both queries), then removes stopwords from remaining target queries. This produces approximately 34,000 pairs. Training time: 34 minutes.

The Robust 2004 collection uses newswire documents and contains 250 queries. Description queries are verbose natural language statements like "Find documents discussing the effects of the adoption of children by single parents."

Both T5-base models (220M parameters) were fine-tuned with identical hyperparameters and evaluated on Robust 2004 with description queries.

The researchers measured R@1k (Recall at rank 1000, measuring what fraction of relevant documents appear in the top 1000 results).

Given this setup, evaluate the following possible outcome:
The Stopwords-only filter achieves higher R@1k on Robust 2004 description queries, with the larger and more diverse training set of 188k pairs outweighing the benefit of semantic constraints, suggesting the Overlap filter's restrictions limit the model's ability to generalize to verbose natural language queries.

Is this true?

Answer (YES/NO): YES